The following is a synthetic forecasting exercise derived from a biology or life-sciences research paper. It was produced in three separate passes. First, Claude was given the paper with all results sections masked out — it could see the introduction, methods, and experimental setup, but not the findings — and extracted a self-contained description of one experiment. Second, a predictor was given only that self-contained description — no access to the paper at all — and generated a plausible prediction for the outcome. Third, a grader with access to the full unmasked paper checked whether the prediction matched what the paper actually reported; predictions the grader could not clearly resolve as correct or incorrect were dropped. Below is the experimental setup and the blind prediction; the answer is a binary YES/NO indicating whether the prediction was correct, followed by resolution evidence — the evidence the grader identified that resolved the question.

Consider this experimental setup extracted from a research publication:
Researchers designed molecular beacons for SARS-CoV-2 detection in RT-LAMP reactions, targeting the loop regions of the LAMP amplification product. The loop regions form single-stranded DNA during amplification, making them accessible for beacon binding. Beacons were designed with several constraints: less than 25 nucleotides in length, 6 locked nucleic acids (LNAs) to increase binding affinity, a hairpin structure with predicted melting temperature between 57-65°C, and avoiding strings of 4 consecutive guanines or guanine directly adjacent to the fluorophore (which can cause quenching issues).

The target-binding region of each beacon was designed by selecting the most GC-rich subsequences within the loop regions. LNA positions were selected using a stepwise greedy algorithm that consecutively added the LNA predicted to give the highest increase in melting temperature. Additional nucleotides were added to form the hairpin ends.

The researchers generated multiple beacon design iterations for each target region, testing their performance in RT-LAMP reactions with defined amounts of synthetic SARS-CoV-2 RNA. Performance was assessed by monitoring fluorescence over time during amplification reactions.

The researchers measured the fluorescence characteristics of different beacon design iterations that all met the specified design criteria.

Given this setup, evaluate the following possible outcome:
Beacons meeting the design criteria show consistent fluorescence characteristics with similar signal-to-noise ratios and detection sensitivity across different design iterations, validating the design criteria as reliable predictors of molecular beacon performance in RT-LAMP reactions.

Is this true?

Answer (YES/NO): NO